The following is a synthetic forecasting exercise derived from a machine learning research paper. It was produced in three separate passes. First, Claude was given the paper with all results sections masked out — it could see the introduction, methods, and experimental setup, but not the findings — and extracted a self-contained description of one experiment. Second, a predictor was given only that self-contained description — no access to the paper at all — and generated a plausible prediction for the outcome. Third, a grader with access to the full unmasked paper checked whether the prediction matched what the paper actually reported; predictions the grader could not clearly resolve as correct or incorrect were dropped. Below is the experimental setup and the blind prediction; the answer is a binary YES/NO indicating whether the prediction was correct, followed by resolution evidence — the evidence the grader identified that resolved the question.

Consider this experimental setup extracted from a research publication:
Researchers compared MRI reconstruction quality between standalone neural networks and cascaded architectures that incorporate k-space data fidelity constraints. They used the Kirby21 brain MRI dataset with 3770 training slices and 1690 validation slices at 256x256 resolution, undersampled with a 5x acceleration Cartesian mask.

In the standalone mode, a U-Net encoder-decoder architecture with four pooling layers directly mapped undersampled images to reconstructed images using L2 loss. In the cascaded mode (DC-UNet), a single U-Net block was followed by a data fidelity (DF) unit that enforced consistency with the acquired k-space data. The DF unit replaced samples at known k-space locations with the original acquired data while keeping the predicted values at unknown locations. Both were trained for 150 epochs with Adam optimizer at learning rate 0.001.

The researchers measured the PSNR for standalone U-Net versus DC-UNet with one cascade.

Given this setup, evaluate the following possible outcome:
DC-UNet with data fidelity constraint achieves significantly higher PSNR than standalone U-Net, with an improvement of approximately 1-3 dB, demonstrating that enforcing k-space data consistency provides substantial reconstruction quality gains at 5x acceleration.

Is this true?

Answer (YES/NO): YES